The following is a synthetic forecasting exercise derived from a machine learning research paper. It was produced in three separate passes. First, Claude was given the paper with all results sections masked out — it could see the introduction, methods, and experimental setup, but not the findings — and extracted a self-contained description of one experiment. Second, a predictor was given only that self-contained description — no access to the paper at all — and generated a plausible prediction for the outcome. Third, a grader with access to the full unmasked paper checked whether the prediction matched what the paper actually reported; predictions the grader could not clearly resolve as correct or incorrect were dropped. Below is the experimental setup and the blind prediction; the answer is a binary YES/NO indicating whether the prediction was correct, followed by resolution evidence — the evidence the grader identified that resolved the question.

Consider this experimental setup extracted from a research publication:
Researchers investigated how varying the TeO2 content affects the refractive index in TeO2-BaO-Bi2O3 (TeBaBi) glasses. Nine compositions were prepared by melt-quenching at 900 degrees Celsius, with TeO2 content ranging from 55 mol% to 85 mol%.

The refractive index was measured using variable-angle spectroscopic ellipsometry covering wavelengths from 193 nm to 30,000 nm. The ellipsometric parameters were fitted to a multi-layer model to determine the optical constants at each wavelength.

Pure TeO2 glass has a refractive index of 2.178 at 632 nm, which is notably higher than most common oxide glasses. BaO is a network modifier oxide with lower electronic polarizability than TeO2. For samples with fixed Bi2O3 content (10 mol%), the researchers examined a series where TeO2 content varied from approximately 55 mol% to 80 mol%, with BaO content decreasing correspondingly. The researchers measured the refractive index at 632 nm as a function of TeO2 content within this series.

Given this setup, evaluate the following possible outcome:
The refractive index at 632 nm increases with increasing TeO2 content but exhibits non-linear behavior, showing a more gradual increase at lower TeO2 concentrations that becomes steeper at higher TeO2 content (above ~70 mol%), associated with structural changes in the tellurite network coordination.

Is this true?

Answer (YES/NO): NO